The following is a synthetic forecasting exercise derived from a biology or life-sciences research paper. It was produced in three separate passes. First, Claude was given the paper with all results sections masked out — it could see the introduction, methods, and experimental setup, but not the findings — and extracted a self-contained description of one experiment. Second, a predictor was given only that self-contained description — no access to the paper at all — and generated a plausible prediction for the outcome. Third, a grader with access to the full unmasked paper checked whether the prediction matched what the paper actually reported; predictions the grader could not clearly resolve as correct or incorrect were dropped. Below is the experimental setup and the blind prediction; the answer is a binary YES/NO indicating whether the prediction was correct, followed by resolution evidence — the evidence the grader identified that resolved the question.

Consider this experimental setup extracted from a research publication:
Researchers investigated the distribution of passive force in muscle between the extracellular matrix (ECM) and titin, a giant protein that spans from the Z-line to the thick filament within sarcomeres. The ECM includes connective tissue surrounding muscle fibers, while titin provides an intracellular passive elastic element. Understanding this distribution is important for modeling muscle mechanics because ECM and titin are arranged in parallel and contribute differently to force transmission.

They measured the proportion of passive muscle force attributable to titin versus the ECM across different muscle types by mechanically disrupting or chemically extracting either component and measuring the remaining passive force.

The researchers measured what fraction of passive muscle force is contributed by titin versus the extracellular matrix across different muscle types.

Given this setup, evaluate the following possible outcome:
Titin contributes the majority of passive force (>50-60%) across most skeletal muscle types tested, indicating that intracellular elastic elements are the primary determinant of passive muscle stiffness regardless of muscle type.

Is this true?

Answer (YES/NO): NO